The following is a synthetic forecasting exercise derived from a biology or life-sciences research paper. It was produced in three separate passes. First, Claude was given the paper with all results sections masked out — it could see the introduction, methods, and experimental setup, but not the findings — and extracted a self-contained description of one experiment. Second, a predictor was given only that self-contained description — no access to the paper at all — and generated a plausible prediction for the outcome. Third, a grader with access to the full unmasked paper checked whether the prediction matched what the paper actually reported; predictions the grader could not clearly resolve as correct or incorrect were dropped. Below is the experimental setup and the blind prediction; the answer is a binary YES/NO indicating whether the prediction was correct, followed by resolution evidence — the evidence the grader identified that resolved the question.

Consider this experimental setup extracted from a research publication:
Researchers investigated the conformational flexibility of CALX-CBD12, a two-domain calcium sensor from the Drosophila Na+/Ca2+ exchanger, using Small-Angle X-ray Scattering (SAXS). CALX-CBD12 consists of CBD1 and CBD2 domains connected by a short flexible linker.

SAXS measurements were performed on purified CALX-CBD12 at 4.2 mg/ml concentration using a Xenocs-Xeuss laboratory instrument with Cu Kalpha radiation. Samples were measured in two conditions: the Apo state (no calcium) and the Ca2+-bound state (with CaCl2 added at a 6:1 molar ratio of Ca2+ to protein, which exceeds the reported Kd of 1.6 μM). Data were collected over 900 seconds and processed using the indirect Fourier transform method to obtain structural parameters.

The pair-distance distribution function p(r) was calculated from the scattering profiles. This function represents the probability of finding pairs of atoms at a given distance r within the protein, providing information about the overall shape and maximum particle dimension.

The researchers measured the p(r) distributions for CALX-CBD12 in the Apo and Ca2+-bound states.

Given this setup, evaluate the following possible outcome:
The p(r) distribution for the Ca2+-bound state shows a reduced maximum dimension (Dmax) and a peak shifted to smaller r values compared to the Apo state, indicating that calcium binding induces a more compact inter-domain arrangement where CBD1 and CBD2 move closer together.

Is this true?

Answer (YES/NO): NO